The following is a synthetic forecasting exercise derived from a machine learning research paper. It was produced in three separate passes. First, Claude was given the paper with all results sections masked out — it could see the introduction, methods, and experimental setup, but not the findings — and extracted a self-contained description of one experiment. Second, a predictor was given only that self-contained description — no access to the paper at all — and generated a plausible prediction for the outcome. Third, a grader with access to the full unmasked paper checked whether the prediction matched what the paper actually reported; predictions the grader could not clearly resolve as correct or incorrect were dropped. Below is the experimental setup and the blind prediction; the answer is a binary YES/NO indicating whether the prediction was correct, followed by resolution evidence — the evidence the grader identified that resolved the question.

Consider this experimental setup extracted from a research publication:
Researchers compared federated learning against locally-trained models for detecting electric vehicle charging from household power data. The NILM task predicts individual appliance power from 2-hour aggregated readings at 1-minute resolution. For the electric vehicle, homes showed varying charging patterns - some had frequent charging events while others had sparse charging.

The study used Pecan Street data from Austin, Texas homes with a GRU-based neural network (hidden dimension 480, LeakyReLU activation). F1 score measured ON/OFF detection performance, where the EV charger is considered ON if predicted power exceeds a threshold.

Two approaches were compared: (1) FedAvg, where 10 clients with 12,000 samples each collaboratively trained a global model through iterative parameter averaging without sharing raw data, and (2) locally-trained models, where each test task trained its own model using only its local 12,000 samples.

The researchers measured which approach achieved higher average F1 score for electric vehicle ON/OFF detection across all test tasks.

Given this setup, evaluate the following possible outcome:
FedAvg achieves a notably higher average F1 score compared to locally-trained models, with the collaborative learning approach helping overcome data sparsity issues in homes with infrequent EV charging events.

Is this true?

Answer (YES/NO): NO